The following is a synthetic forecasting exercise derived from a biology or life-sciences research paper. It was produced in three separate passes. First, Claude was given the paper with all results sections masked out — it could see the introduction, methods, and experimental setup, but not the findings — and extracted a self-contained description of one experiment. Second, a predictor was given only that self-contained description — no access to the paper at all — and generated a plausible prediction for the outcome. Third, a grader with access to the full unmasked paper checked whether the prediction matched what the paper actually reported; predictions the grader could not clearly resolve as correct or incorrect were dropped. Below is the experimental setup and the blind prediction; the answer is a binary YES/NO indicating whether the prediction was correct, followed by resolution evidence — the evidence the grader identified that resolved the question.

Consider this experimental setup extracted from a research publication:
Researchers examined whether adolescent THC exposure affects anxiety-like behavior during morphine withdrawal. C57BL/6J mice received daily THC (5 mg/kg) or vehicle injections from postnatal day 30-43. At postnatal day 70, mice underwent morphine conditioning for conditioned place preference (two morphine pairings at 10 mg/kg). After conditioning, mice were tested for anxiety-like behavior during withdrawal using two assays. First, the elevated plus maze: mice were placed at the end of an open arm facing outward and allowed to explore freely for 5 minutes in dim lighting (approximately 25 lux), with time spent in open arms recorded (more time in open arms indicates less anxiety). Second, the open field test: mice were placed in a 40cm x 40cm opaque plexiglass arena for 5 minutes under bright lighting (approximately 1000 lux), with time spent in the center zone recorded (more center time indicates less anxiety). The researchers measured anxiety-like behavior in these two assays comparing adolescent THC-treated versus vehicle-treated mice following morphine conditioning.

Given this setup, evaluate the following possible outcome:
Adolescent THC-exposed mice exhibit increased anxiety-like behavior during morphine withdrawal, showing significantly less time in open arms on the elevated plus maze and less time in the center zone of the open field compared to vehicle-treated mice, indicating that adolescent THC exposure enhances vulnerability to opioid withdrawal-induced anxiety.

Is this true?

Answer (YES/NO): NO